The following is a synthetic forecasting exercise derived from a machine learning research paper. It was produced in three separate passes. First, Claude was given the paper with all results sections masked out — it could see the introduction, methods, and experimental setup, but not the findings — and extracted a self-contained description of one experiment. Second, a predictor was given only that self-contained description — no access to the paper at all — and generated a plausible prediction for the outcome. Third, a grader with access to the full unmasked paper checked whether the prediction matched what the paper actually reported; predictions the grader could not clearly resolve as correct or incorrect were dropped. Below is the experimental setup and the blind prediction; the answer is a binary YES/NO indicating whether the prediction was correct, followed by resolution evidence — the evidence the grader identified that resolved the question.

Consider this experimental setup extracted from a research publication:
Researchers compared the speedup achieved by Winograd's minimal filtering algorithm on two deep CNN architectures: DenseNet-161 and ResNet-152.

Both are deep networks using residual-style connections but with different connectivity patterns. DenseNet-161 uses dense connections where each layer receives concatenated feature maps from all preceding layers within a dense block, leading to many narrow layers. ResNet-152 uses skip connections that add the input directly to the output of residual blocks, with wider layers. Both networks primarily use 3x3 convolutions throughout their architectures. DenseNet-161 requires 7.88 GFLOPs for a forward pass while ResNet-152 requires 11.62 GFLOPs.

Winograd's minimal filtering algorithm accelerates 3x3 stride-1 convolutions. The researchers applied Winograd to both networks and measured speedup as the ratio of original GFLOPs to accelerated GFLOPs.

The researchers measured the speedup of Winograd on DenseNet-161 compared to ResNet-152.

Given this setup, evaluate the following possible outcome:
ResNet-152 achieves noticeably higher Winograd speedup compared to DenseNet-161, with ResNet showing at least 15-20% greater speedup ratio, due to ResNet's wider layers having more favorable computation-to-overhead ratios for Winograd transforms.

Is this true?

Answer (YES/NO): NO